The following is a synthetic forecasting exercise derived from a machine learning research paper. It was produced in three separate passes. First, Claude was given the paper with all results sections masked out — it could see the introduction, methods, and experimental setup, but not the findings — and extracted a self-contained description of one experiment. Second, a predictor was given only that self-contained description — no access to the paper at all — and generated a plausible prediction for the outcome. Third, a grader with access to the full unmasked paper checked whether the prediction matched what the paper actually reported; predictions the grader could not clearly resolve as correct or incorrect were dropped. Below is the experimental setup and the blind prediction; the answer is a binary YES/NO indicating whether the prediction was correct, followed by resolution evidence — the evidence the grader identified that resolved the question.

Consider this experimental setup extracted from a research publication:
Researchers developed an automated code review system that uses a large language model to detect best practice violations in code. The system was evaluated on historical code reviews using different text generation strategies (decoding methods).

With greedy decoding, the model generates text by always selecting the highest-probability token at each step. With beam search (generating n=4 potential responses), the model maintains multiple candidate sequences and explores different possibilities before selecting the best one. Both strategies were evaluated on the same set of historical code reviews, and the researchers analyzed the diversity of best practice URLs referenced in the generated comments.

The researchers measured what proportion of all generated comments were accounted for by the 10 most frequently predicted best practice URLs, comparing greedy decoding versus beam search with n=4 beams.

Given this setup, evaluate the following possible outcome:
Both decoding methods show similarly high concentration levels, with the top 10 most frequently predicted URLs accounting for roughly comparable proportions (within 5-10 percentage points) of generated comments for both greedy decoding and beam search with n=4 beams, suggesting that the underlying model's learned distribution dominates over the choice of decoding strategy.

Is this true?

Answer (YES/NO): NO